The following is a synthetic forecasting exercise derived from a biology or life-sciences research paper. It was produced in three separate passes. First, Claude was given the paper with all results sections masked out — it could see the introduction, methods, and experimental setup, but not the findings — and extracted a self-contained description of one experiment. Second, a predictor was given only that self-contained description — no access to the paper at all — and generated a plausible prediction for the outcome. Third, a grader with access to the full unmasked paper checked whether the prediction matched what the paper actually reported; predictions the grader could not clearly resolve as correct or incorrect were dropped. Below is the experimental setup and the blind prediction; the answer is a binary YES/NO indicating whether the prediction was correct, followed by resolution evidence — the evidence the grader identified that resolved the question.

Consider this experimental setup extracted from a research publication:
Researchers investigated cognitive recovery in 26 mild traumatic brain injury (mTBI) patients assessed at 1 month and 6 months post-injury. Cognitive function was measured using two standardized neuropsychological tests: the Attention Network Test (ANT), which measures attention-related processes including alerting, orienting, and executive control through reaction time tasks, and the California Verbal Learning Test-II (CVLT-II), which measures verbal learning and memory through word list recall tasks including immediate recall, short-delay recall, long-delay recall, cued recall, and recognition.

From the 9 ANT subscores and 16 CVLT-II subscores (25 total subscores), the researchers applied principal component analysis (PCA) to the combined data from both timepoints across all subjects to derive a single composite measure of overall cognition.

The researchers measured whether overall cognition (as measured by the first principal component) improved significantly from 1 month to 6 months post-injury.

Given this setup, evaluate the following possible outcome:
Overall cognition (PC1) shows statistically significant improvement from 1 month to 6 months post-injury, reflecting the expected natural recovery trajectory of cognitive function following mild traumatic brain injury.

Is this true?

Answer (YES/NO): YES